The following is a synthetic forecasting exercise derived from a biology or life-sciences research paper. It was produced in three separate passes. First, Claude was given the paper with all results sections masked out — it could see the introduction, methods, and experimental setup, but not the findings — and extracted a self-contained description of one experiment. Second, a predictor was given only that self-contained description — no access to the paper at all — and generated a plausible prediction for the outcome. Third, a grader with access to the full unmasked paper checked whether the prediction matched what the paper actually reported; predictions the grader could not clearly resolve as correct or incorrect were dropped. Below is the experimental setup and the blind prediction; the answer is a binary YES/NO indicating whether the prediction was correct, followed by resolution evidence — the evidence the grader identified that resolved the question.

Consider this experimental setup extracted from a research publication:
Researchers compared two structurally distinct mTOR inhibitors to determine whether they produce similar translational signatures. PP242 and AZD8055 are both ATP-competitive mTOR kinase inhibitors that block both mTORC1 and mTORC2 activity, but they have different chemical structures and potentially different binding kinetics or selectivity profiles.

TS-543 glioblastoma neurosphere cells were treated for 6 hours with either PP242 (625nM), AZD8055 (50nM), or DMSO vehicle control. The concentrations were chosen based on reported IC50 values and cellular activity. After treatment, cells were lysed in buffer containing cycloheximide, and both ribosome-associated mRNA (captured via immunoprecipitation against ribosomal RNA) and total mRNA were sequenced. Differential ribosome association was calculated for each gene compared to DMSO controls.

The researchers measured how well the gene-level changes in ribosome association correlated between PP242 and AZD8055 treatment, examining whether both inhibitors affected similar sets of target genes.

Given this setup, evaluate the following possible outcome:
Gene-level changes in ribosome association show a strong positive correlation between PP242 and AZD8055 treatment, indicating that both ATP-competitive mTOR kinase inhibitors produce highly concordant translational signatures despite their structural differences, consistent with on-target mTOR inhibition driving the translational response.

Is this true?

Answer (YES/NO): YES